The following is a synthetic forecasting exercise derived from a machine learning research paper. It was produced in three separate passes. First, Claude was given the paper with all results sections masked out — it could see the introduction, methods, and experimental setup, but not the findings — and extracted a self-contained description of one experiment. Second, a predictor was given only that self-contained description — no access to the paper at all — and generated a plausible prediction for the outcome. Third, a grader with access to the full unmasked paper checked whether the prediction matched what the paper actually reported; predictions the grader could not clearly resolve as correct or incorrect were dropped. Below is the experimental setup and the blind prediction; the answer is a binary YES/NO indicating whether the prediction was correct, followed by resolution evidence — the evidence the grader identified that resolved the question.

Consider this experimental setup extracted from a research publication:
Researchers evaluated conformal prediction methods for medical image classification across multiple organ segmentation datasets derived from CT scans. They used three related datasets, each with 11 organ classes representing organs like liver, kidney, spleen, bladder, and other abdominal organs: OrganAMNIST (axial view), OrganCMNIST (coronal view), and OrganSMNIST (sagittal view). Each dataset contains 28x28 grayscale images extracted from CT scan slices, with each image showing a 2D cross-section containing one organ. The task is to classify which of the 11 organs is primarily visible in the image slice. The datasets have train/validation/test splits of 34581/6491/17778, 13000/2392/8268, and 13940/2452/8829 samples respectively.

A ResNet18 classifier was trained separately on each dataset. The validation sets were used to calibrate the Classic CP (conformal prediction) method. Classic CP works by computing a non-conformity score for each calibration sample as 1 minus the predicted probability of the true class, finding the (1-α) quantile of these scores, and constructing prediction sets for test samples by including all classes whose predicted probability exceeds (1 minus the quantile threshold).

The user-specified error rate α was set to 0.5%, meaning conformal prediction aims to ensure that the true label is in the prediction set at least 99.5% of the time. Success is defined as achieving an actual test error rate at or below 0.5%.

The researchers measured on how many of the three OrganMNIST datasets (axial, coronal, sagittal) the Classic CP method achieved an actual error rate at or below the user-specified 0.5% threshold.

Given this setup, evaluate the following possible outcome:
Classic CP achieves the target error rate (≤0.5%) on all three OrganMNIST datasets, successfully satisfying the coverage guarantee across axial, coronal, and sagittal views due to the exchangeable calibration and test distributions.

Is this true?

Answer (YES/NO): NO